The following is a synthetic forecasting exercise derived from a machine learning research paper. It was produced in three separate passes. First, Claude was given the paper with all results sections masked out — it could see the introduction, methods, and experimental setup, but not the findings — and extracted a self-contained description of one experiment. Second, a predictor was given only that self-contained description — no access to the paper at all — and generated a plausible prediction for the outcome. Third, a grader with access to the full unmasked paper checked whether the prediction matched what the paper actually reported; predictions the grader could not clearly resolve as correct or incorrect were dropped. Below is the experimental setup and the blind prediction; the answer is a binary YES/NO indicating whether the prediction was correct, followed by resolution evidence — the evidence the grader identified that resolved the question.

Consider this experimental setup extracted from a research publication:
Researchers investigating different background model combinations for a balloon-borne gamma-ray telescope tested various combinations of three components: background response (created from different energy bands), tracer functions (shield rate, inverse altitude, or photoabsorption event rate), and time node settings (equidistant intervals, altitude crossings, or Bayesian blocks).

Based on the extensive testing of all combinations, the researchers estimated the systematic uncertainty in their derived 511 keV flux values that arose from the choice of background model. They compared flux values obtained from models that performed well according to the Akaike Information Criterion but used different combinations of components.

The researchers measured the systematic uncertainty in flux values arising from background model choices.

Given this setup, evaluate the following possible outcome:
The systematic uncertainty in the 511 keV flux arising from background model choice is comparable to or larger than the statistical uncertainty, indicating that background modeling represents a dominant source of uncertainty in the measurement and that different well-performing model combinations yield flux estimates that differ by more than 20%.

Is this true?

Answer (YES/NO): YES